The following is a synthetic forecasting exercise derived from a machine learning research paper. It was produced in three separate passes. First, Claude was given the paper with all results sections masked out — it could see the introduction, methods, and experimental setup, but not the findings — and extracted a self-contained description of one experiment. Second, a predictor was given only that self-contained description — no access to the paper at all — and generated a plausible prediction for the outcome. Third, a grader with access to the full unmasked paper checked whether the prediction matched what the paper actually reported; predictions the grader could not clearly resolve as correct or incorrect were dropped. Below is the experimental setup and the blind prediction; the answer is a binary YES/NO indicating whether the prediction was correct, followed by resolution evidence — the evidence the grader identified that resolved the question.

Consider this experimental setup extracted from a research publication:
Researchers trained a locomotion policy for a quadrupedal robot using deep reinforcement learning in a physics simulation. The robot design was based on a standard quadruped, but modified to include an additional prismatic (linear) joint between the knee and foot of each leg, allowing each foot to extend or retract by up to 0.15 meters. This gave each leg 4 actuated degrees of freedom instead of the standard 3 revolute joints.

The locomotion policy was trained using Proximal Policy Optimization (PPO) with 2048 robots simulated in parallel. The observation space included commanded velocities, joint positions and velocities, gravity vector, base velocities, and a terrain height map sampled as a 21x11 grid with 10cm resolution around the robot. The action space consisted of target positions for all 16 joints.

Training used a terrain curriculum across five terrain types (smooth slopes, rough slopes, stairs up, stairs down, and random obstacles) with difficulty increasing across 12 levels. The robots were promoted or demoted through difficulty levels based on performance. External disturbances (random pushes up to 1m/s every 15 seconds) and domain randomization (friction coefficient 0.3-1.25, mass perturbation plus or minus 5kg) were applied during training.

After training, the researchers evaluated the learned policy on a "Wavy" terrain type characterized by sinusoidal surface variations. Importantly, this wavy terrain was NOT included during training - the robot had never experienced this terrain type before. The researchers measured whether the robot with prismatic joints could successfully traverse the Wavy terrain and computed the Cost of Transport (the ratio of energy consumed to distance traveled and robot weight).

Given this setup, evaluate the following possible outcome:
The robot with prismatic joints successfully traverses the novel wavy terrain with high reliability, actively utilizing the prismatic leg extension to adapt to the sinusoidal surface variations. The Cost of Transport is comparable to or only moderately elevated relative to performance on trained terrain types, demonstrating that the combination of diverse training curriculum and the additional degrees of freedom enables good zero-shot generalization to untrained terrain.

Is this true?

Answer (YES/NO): NO